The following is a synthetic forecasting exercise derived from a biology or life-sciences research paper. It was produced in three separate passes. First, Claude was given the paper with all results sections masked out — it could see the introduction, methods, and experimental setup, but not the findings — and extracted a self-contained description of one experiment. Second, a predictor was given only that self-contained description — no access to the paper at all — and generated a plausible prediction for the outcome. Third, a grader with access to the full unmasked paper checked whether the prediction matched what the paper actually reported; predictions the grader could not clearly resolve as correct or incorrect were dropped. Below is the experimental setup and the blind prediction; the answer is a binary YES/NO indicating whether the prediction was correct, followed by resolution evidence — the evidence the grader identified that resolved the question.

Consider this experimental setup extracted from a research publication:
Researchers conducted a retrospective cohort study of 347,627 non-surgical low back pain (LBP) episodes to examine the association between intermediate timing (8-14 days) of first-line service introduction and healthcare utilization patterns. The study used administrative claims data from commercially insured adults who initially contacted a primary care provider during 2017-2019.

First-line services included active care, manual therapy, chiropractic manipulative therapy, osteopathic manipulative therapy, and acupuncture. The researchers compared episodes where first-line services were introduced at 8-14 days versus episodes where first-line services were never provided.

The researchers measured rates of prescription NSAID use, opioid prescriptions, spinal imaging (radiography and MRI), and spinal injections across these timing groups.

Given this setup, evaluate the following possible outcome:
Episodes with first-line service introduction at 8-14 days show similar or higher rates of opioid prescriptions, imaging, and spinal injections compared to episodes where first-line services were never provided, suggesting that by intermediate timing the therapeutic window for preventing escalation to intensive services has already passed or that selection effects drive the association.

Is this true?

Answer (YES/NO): NO